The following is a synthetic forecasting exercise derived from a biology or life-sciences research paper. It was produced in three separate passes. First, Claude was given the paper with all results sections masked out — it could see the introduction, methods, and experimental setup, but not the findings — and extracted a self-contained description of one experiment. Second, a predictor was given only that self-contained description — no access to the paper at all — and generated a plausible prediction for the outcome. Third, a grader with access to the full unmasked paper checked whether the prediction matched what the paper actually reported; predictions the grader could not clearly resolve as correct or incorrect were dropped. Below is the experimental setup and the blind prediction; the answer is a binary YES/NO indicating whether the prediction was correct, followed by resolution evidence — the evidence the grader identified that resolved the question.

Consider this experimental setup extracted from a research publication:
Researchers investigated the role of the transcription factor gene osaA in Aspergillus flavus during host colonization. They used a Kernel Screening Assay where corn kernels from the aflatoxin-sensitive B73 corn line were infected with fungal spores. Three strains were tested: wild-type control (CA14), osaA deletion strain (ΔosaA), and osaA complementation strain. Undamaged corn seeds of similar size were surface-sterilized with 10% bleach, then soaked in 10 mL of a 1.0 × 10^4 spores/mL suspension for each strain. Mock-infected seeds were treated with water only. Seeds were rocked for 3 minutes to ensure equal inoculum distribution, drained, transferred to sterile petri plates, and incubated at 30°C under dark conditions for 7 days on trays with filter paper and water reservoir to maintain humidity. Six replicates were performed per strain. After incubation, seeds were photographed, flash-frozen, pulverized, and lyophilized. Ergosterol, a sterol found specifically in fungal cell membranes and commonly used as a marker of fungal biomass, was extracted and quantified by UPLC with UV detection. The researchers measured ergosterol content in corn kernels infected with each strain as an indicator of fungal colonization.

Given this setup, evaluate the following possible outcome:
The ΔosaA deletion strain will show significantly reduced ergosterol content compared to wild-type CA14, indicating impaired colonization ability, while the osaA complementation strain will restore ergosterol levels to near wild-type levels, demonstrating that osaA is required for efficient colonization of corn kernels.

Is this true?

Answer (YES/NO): YES